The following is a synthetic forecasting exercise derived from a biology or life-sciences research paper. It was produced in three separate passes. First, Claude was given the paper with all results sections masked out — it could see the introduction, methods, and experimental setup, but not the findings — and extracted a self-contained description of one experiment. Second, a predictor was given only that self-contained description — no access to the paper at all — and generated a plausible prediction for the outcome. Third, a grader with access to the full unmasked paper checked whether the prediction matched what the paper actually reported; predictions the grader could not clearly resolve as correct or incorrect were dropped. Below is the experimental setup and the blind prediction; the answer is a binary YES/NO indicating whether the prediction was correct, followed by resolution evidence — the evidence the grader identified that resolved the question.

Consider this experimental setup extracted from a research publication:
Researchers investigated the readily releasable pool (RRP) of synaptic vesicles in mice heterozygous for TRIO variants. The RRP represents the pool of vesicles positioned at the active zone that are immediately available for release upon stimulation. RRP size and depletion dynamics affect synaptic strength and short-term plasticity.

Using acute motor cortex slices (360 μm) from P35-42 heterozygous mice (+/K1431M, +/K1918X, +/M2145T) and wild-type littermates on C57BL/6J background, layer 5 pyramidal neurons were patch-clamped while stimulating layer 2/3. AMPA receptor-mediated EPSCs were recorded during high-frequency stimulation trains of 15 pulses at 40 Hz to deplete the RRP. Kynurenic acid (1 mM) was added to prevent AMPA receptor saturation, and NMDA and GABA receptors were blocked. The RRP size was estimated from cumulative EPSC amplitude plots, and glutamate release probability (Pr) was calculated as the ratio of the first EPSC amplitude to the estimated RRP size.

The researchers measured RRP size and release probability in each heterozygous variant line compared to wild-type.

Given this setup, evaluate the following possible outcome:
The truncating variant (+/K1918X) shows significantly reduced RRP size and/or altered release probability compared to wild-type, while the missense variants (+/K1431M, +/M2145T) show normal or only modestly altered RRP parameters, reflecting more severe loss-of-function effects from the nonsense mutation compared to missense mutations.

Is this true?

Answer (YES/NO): NO